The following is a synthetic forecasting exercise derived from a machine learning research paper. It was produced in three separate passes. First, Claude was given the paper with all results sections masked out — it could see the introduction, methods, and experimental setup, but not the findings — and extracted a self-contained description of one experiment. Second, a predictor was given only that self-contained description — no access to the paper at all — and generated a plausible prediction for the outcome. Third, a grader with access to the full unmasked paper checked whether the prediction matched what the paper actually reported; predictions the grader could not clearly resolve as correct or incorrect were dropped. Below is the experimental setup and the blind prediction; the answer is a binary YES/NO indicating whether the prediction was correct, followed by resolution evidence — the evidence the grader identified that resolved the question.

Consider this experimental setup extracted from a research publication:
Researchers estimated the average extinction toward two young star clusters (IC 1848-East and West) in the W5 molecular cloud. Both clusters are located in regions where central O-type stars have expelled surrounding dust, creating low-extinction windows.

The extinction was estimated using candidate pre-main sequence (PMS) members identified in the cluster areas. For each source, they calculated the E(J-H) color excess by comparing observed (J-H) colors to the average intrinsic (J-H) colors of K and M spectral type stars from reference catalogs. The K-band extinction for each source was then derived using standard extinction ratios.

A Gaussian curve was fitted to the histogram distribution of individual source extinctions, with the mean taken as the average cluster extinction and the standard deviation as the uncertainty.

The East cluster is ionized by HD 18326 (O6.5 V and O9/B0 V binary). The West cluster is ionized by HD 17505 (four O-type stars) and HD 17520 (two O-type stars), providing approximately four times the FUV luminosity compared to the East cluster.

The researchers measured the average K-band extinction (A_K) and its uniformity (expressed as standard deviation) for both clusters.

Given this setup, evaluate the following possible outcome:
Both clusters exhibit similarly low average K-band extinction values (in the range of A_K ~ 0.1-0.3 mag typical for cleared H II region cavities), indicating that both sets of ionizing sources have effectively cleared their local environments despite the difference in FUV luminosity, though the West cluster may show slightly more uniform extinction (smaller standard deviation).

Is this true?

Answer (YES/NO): YES